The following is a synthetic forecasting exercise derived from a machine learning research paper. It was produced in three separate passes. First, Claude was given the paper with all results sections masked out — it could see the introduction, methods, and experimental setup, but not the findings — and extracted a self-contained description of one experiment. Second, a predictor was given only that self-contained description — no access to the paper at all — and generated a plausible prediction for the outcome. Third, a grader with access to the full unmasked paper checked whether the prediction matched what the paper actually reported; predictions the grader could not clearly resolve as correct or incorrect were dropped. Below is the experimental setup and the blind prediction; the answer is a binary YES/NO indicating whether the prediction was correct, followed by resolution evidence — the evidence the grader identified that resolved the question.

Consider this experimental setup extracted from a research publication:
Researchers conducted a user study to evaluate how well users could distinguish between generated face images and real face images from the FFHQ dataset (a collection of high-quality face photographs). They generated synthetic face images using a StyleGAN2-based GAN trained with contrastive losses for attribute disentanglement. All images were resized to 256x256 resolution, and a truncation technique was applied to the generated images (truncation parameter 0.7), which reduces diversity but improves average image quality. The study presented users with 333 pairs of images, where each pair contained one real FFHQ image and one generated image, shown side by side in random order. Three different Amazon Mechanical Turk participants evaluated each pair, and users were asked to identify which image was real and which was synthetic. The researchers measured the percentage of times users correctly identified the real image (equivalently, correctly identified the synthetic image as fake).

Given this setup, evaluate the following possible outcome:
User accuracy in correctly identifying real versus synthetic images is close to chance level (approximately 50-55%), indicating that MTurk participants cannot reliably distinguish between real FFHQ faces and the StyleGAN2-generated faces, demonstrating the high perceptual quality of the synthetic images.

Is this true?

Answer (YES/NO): NO